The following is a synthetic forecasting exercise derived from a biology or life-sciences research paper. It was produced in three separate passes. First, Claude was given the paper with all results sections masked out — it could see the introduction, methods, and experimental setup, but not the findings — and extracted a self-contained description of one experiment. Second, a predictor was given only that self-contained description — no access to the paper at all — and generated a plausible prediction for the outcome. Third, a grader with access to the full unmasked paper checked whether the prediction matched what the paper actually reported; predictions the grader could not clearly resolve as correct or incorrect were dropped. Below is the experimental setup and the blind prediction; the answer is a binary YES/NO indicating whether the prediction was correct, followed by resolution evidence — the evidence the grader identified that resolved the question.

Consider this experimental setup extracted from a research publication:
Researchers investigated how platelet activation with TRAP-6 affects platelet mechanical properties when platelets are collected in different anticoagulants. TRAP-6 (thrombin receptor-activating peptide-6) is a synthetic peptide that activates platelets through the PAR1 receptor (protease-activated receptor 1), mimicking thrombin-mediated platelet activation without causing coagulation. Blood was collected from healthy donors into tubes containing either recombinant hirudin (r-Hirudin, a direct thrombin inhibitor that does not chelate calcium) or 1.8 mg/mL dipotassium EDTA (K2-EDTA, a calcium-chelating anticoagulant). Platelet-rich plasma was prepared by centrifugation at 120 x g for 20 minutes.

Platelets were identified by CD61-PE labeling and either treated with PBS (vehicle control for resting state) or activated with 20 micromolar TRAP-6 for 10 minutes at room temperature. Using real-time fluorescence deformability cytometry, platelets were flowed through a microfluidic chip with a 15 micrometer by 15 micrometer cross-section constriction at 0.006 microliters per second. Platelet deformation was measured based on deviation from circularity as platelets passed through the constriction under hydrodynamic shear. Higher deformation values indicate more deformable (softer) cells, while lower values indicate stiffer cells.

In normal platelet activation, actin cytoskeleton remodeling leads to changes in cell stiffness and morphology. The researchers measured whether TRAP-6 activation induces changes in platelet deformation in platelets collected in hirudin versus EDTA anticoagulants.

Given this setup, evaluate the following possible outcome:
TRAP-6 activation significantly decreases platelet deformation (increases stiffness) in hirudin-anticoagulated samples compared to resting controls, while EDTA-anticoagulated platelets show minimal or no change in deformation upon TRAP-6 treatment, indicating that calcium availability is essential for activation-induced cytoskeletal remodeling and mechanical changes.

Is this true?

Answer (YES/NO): YES